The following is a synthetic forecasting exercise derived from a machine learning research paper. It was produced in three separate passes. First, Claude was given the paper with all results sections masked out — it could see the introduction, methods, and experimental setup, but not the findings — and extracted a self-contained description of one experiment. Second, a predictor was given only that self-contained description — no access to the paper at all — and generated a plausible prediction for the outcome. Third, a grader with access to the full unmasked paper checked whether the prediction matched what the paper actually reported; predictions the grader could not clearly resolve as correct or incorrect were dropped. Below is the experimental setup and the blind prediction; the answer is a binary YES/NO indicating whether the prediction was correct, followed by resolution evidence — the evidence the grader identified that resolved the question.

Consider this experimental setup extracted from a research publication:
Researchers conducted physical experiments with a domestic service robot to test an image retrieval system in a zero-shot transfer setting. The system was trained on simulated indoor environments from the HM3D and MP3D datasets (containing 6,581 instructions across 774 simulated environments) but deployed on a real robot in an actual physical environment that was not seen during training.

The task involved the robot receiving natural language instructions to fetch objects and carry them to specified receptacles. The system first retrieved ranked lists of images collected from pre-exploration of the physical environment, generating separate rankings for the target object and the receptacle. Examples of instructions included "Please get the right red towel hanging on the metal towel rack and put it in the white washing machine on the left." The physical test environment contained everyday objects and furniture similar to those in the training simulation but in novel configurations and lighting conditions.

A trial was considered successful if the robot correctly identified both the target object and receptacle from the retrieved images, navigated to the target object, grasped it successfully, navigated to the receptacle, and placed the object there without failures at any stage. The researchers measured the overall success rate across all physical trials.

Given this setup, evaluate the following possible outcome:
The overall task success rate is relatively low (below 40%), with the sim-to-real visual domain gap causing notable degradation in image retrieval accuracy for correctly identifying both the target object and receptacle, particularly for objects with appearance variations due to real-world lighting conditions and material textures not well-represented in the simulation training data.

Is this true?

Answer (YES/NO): NO